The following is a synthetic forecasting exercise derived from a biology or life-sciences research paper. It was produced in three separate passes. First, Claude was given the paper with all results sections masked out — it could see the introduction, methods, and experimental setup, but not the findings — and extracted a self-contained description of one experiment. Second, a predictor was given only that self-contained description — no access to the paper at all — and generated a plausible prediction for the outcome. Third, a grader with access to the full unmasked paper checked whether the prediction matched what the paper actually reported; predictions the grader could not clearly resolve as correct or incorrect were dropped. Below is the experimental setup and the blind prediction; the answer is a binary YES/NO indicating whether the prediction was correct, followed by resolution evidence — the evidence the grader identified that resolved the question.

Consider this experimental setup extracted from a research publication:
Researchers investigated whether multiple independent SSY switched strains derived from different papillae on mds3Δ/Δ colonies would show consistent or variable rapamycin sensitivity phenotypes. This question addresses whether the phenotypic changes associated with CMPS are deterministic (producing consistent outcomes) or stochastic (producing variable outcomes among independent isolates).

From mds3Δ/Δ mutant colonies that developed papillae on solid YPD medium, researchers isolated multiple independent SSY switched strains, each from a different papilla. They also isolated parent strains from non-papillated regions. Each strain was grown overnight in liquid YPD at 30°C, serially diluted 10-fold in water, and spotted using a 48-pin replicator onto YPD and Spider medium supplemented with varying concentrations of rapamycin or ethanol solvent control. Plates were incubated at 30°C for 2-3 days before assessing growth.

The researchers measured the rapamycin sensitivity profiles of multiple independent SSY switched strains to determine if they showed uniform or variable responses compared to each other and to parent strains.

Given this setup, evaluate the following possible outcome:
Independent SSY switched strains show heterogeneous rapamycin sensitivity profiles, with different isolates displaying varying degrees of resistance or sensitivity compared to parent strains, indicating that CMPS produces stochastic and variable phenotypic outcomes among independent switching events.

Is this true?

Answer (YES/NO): YES